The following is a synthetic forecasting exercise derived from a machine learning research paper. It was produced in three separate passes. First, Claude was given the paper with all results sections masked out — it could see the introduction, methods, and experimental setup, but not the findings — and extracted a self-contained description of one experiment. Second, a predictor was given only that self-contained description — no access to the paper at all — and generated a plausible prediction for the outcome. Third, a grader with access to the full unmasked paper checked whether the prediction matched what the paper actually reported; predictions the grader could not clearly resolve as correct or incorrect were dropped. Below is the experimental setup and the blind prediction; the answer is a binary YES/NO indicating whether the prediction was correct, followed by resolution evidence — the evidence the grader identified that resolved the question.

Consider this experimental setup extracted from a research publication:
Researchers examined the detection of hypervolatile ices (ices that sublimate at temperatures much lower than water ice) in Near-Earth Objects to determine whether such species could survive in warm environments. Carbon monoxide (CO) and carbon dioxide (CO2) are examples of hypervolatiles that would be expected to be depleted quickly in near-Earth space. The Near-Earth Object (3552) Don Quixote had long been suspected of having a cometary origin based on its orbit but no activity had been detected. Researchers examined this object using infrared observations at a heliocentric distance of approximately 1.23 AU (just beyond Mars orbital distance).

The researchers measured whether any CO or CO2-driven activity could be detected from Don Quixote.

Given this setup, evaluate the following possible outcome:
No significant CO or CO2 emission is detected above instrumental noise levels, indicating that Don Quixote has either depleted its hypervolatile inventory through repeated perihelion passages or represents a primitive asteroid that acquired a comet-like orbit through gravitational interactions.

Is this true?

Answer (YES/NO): NO